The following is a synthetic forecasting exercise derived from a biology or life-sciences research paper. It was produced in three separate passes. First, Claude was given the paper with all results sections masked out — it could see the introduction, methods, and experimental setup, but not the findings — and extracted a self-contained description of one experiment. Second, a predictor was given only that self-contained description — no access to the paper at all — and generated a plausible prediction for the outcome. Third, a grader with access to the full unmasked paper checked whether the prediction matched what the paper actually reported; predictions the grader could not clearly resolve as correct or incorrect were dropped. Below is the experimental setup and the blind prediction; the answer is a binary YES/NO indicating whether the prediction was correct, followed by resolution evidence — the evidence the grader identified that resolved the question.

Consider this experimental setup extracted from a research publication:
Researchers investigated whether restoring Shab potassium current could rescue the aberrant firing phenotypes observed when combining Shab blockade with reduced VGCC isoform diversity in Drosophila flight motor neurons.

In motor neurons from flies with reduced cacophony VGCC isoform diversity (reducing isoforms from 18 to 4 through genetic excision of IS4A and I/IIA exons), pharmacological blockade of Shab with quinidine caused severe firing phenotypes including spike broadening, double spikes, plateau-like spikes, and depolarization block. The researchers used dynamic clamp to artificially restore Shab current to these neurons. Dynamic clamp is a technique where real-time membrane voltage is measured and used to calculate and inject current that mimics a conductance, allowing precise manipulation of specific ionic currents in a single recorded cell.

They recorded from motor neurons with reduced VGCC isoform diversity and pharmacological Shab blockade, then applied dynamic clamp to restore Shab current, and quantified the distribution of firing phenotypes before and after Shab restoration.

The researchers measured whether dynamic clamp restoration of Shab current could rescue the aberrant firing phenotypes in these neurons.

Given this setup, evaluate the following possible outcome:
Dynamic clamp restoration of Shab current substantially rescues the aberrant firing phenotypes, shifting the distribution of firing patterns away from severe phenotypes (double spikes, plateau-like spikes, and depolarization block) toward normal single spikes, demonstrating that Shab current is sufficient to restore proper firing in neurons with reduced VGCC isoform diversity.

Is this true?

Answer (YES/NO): NO